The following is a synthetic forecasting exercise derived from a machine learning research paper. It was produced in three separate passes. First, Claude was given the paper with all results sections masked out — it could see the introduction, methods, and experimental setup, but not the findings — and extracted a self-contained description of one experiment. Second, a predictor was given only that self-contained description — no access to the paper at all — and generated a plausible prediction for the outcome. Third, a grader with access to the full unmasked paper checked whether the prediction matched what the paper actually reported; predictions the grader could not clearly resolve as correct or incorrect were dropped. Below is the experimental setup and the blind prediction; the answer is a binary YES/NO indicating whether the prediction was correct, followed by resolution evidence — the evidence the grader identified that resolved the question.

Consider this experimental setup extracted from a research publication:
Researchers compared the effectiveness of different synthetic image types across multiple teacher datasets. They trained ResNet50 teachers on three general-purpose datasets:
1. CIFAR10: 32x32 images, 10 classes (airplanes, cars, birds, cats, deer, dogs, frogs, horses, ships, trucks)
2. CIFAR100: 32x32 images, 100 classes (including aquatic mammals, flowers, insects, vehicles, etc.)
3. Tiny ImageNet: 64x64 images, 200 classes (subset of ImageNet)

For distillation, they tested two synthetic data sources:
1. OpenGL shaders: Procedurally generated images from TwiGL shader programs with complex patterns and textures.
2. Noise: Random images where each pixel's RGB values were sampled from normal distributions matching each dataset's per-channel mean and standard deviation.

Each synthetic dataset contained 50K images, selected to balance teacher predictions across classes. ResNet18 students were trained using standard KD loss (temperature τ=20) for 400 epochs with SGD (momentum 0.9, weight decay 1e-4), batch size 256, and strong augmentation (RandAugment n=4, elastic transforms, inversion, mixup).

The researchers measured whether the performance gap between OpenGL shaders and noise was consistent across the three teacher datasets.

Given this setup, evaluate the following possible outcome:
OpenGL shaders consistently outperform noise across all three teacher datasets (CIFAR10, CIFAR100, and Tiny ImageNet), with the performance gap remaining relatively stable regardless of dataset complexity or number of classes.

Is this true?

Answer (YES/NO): NO